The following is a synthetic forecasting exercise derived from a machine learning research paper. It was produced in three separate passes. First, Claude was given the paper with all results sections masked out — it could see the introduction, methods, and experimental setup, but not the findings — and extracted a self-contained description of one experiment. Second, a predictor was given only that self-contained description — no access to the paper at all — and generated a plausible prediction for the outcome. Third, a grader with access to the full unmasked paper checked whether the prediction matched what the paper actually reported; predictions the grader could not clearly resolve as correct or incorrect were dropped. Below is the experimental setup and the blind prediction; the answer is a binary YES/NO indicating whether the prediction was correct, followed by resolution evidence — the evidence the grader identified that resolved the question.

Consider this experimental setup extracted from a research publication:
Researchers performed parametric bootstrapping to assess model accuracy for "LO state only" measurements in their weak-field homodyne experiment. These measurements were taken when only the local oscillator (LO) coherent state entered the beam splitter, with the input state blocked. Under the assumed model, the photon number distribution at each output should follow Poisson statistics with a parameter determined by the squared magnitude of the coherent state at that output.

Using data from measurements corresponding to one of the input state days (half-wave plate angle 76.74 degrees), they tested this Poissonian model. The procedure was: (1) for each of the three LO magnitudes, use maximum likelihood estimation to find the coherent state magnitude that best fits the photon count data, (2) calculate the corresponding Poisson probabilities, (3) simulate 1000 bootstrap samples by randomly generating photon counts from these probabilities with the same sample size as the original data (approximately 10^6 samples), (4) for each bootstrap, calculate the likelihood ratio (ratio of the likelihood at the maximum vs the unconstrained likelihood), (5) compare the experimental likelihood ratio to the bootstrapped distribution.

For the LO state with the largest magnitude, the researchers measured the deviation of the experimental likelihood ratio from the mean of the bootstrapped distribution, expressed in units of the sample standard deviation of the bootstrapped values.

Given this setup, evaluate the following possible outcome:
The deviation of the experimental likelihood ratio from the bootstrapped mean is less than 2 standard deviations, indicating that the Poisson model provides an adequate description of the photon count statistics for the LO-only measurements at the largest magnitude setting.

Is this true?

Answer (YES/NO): NO